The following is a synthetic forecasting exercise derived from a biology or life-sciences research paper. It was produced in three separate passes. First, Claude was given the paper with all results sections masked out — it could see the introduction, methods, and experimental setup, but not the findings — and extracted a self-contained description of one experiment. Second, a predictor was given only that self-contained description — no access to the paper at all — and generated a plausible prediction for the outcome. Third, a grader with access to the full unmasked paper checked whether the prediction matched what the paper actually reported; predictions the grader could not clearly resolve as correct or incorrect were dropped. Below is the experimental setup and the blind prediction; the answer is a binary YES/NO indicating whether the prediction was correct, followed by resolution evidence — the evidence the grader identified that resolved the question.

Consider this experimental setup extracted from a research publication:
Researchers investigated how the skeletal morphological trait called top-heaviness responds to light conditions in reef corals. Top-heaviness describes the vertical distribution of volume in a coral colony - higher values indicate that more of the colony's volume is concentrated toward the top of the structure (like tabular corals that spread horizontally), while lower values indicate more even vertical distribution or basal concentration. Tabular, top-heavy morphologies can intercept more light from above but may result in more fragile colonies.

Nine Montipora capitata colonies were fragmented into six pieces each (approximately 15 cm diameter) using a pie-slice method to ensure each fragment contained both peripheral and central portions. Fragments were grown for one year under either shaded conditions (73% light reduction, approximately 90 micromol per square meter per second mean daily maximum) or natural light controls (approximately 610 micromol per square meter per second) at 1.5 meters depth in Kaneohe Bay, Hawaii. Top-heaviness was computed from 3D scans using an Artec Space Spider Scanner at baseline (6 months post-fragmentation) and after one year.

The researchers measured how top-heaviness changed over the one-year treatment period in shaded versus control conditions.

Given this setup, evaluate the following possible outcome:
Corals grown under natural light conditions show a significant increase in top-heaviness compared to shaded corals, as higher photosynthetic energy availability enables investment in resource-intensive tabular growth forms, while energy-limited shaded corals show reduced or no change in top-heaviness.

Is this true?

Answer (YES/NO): NO